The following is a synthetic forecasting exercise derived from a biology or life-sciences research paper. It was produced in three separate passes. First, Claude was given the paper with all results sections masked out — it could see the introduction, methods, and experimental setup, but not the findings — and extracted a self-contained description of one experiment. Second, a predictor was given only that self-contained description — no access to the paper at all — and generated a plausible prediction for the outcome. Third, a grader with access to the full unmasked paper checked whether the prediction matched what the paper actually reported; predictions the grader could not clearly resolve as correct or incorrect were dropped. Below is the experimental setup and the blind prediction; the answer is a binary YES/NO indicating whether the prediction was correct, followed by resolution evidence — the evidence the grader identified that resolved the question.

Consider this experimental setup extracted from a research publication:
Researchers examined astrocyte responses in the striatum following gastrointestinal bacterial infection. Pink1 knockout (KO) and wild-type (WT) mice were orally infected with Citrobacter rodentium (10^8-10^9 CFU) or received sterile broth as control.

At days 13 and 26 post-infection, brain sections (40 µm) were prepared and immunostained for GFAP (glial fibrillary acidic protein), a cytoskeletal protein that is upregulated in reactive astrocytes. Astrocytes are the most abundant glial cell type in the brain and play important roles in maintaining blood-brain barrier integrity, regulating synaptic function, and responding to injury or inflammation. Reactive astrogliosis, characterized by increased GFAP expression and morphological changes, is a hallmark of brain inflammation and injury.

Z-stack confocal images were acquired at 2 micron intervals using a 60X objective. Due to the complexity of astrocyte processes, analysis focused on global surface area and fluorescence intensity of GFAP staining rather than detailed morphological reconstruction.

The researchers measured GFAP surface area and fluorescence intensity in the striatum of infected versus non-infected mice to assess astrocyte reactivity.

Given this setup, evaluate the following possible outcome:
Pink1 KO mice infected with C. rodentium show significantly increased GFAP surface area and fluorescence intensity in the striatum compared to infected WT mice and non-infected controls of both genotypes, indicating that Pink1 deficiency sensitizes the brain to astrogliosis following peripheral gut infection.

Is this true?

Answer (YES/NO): NO